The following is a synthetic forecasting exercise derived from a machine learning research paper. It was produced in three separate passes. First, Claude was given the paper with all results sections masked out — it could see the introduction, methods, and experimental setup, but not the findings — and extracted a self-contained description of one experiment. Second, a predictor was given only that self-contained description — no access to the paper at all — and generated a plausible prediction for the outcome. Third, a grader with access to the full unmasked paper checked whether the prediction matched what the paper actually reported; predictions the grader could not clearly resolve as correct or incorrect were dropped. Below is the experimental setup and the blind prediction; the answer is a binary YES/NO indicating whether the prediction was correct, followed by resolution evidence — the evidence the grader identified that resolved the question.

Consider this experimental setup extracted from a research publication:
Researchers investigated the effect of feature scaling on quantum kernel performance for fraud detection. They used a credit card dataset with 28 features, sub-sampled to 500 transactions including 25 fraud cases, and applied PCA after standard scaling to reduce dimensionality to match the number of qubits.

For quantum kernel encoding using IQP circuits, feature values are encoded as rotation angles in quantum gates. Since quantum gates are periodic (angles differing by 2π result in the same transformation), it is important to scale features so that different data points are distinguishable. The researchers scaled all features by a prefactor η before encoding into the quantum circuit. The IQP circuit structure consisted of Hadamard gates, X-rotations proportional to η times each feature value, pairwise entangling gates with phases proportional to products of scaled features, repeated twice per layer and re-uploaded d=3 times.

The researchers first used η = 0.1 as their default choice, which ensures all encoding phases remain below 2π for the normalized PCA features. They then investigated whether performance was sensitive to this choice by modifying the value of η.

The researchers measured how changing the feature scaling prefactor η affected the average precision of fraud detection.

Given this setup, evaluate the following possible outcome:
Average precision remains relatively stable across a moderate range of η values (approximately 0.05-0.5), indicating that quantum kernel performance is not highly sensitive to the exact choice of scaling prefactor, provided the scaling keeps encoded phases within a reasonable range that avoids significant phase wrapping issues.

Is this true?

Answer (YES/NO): YES